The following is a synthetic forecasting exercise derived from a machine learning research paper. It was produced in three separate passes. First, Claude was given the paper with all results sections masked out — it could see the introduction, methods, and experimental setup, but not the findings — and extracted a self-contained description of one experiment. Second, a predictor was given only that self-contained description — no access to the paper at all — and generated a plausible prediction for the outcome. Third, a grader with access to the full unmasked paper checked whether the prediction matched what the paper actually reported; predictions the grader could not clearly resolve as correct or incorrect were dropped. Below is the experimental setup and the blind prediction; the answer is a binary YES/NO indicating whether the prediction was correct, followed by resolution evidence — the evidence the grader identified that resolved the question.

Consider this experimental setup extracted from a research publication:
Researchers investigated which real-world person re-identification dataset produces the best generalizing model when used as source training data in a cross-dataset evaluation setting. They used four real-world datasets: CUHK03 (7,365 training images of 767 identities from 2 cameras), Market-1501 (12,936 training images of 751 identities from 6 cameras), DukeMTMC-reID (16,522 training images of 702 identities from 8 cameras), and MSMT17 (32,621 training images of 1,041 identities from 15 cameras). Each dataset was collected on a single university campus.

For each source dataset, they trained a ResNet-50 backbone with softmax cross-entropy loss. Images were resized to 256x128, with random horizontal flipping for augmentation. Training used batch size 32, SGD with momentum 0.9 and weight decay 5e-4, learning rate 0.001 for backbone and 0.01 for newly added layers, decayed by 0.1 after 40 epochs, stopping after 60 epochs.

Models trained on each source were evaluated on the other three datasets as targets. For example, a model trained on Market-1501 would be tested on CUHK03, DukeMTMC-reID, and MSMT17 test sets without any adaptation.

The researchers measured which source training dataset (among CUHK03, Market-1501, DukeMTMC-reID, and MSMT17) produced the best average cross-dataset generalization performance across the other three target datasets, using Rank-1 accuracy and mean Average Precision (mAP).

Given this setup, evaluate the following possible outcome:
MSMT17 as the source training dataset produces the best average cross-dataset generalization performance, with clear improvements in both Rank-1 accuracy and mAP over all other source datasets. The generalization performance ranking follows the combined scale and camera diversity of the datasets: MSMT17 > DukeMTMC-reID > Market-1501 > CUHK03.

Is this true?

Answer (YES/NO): NO